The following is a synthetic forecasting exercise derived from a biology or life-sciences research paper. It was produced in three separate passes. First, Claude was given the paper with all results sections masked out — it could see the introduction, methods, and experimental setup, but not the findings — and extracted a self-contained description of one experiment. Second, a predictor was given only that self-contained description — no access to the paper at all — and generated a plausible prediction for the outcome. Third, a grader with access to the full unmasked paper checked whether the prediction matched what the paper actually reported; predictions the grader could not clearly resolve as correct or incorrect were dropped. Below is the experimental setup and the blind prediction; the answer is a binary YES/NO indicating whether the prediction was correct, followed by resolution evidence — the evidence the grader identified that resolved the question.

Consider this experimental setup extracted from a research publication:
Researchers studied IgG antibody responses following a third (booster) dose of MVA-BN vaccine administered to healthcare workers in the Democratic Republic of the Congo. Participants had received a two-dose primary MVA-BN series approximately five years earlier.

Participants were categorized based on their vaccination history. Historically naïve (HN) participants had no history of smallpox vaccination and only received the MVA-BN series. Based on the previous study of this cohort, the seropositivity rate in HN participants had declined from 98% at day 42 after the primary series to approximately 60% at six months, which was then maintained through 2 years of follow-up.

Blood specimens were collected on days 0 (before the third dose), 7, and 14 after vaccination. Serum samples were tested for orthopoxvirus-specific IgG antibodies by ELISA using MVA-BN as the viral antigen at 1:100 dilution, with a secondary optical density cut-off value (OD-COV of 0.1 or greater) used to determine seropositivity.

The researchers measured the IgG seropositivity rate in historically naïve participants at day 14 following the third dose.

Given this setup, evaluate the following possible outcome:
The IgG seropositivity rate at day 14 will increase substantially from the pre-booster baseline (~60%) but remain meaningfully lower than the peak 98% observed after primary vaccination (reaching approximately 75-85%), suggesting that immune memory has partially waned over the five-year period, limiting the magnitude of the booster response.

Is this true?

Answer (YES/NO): NO